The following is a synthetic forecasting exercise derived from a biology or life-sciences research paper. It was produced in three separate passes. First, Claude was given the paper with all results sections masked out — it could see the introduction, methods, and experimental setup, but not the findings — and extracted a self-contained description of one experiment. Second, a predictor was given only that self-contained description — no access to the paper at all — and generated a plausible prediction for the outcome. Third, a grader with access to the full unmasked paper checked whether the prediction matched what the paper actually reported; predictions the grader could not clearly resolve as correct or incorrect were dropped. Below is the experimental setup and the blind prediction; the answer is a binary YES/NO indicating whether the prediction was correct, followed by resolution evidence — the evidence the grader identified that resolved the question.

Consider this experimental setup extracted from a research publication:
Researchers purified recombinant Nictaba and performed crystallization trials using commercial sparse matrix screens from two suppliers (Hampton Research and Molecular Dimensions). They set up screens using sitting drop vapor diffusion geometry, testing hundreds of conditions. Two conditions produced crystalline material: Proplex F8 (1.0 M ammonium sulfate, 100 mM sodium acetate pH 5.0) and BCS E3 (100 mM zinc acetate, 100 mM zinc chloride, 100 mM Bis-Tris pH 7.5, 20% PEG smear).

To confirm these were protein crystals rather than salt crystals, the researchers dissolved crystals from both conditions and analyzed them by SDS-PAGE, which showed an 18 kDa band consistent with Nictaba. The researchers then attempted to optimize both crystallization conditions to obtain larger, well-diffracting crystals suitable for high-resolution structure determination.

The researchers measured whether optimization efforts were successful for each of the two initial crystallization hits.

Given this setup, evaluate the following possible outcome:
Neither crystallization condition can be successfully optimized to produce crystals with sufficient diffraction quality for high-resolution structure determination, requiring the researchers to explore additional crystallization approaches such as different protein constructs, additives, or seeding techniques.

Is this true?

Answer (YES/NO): NO